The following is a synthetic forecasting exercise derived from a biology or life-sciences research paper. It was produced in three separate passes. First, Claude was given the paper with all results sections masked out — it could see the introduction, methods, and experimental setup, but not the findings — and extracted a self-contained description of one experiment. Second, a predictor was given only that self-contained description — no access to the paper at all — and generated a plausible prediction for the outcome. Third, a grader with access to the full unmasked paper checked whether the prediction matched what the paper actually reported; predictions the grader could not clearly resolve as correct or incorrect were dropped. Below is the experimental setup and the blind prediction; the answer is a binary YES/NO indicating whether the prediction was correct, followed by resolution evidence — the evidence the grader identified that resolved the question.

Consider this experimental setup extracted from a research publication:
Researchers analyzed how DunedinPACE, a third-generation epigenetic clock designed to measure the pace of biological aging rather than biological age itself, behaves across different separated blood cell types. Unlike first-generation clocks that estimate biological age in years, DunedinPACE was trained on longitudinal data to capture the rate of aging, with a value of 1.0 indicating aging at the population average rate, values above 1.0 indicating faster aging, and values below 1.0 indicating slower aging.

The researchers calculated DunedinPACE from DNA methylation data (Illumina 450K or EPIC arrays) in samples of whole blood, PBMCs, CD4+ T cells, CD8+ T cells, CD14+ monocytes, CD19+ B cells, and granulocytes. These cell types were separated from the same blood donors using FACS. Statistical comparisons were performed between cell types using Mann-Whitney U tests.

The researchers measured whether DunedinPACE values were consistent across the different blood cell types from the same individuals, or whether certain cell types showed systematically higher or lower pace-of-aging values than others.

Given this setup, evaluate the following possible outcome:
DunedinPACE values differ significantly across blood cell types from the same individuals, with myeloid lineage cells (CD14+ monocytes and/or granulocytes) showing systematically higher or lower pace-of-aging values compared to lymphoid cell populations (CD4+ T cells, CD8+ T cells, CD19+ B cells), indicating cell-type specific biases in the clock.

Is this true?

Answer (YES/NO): YES